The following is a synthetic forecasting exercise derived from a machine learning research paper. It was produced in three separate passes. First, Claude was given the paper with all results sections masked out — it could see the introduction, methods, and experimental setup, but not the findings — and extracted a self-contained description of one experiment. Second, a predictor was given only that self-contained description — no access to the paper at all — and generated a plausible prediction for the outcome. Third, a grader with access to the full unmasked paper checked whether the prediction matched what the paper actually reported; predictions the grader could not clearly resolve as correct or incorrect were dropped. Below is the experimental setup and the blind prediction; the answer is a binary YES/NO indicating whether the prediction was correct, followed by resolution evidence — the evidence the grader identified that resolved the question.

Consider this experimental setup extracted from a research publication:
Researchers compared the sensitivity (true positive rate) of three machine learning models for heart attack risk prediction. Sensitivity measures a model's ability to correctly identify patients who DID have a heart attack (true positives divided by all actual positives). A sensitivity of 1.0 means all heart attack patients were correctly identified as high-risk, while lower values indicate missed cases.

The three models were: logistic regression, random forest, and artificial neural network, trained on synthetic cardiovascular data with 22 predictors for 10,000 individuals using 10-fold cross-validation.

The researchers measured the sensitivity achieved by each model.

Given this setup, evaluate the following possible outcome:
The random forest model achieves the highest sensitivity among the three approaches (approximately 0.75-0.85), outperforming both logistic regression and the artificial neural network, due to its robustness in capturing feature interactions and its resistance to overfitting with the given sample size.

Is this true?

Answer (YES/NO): YES